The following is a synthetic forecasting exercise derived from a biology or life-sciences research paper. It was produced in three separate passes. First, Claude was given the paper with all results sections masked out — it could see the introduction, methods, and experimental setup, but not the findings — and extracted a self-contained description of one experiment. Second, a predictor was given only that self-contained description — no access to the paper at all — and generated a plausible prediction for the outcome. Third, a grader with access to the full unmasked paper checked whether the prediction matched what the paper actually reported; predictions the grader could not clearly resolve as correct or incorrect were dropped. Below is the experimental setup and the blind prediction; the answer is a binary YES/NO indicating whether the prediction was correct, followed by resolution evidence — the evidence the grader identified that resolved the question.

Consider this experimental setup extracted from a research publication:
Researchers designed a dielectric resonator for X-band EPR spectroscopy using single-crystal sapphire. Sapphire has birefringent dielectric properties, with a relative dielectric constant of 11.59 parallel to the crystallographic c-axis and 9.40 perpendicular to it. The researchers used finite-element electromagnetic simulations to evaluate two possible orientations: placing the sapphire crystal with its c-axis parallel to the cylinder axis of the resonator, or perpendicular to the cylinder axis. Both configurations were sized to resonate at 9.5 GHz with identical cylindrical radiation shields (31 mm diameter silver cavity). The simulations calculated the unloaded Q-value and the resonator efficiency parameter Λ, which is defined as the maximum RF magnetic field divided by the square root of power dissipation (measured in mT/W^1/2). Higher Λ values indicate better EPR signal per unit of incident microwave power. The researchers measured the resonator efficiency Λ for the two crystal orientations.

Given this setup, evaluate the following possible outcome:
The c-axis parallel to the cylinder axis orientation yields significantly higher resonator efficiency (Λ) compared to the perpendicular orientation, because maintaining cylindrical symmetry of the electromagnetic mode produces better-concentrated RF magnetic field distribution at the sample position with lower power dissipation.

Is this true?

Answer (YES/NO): NO